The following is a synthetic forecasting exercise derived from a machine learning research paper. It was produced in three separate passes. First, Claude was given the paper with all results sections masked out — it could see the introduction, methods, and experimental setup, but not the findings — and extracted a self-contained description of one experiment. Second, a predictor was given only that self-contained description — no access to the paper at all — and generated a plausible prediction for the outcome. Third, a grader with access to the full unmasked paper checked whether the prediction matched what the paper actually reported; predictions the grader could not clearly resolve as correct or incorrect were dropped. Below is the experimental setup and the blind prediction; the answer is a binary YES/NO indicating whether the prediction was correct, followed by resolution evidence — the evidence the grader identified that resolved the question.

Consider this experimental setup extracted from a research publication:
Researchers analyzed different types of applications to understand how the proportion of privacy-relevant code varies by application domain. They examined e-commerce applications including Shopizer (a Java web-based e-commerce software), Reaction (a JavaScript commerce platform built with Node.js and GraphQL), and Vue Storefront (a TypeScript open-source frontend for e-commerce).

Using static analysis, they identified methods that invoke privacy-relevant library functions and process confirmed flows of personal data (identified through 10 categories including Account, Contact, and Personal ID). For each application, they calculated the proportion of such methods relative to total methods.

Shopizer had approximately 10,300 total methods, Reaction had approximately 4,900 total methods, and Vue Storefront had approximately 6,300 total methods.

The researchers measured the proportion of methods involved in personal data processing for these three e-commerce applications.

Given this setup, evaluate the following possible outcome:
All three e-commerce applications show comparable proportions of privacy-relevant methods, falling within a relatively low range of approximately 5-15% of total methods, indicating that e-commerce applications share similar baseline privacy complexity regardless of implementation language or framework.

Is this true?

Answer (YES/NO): NO